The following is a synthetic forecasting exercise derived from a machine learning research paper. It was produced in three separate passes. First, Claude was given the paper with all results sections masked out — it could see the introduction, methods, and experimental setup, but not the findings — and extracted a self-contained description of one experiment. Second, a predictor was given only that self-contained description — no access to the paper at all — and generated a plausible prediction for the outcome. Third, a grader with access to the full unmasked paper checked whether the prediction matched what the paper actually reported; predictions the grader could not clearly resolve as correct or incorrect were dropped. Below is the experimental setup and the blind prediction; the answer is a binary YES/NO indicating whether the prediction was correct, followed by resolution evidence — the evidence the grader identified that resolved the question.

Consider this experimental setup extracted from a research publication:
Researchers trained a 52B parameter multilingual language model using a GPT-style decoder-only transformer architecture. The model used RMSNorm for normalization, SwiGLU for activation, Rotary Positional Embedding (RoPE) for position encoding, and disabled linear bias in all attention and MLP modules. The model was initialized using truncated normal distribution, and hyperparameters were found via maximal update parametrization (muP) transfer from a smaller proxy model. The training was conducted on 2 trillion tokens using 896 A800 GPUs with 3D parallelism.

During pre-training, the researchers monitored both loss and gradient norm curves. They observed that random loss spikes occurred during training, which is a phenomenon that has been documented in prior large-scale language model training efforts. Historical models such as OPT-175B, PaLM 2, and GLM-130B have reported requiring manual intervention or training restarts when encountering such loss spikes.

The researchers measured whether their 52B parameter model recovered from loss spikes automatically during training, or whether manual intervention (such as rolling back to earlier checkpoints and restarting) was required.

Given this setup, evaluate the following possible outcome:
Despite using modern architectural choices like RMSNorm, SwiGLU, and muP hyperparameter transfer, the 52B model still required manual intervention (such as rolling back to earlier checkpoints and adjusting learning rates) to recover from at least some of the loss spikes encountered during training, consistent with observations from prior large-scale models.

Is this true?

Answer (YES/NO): NO